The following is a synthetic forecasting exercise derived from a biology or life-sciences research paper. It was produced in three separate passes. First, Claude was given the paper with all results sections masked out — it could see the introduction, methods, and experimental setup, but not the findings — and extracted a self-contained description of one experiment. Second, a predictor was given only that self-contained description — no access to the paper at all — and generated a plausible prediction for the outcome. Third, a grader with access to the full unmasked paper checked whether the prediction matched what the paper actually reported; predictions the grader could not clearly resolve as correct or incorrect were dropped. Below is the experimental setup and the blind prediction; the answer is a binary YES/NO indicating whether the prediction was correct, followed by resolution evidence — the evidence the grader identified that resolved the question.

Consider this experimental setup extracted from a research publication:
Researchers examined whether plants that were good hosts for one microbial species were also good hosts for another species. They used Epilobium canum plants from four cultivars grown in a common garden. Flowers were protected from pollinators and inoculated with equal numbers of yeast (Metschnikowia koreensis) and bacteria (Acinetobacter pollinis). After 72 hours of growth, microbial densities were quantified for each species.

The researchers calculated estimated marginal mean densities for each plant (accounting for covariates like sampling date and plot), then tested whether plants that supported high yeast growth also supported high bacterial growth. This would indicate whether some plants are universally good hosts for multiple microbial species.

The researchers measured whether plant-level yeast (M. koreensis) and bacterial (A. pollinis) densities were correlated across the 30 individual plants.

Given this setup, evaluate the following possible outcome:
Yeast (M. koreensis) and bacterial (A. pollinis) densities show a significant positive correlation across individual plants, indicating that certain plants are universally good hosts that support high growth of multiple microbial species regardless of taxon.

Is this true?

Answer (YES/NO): NO